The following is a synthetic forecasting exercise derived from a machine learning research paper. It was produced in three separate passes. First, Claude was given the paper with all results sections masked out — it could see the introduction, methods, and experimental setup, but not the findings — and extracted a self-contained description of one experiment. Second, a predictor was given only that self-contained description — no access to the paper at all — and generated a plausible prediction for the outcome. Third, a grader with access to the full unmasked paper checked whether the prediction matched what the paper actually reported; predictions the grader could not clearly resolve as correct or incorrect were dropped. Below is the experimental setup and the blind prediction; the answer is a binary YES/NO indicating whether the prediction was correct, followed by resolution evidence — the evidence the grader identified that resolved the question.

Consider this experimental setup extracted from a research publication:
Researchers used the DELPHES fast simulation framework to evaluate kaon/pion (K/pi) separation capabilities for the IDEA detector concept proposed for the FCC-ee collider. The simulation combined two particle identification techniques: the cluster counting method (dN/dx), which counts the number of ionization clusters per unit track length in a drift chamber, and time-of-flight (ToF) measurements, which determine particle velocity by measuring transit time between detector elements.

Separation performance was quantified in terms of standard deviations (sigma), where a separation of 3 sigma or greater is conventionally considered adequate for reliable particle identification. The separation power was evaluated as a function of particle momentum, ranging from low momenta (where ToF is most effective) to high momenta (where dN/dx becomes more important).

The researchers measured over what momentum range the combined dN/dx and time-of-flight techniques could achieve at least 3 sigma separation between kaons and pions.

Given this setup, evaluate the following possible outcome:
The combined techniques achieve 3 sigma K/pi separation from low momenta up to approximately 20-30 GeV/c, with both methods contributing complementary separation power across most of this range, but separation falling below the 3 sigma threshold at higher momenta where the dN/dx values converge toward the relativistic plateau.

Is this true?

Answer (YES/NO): YES